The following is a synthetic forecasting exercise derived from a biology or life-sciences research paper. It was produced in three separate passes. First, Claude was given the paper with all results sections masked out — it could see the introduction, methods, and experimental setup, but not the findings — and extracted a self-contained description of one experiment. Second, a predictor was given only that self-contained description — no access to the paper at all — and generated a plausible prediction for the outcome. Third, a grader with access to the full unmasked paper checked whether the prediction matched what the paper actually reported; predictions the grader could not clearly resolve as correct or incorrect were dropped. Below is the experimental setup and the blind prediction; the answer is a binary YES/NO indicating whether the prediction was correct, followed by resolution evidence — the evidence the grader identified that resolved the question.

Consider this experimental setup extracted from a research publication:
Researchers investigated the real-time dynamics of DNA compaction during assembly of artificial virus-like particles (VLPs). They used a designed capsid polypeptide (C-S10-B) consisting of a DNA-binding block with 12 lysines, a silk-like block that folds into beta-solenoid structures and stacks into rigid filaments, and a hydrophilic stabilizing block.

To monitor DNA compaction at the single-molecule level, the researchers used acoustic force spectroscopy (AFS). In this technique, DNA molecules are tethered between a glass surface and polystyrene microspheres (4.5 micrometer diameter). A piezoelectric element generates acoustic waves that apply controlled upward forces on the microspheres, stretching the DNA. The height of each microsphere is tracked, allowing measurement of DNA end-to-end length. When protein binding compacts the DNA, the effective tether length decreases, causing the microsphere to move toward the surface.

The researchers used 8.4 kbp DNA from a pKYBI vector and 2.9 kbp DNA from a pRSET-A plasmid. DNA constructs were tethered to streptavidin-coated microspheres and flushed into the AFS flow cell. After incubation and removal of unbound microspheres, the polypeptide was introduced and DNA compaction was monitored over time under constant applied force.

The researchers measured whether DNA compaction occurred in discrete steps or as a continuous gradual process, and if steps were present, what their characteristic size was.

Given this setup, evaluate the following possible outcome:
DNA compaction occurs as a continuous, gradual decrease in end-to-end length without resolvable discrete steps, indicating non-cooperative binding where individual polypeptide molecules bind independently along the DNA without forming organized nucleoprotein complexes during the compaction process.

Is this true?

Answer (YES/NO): NO